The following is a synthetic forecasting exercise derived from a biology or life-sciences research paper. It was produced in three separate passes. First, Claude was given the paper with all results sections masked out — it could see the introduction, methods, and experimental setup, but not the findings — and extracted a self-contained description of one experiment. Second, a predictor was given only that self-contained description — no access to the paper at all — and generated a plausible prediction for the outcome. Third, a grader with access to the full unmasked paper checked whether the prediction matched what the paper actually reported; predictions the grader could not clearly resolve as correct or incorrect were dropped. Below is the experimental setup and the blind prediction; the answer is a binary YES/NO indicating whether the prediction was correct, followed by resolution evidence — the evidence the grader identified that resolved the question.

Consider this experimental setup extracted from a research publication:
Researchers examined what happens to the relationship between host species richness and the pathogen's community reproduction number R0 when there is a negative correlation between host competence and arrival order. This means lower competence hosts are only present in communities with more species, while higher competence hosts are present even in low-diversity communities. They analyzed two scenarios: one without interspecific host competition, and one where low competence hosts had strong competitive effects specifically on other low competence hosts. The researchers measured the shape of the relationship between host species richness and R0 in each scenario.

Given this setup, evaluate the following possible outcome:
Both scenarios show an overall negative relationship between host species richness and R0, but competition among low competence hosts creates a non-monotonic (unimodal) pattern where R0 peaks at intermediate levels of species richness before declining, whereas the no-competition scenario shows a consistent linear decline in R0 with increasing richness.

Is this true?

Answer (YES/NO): NO